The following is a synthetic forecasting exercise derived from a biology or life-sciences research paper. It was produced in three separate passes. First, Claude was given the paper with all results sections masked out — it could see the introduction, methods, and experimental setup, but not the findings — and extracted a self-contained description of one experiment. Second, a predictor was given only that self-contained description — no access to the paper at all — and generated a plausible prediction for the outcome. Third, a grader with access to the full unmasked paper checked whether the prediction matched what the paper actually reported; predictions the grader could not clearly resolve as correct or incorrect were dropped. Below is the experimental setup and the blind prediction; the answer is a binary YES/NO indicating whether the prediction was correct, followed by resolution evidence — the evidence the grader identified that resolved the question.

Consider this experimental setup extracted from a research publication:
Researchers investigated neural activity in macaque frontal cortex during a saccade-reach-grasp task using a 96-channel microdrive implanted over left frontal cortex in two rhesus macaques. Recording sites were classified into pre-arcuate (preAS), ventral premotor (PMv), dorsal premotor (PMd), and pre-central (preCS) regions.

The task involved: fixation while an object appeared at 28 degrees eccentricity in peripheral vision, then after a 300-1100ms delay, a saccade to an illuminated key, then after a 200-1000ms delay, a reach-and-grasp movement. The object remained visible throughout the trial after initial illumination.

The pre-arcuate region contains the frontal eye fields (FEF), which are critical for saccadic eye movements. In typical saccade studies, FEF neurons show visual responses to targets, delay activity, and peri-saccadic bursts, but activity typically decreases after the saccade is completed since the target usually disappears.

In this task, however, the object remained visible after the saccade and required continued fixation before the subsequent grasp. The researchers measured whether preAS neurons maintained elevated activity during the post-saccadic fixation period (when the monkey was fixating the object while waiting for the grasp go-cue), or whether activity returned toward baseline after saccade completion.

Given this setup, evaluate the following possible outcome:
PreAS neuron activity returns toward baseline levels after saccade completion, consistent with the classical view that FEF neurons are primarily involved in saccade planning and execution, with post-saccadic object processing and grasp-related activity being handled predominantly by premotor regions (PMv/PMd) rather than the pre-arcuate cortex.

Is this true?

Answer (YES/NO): NO